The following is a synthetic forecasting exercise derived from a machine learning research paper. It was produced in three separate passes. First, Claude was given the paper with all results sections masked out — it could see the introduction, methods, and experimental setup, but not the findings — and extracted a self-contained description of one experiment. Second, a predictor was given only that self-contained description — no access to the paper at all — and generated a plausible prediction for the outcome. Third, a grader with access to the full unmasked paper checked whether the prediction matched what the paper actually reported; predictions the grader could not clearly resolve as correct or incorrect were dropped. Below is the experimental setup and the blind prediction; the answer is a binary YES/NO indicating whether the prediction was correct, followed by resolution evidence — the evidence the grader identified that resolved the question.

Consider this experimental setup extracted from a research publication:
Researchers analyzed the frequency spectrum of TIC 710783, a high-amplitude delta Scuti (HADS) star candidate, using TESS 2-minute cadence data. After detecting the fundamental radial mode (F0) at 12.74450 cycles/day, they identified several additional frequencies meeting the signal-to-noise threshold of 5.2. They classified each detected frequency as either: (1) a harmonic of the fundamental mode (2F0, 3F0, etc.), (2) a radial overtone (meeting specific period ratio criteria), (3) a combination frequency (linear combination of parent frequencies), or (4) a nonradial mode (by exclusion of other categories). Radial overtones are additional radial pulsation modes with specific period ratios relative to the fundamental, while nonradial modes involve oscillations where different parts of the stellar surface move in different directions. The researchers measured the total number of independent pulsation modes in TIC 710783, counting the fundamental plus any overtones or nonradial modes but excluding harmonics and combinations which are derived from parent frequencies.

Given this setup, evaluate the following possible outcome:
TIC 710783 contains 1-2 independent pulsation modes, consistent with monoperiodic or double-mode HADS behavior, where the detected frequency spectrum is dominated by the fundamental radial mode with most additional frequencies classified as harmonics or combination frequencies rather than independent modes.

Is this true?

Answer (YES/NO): NO